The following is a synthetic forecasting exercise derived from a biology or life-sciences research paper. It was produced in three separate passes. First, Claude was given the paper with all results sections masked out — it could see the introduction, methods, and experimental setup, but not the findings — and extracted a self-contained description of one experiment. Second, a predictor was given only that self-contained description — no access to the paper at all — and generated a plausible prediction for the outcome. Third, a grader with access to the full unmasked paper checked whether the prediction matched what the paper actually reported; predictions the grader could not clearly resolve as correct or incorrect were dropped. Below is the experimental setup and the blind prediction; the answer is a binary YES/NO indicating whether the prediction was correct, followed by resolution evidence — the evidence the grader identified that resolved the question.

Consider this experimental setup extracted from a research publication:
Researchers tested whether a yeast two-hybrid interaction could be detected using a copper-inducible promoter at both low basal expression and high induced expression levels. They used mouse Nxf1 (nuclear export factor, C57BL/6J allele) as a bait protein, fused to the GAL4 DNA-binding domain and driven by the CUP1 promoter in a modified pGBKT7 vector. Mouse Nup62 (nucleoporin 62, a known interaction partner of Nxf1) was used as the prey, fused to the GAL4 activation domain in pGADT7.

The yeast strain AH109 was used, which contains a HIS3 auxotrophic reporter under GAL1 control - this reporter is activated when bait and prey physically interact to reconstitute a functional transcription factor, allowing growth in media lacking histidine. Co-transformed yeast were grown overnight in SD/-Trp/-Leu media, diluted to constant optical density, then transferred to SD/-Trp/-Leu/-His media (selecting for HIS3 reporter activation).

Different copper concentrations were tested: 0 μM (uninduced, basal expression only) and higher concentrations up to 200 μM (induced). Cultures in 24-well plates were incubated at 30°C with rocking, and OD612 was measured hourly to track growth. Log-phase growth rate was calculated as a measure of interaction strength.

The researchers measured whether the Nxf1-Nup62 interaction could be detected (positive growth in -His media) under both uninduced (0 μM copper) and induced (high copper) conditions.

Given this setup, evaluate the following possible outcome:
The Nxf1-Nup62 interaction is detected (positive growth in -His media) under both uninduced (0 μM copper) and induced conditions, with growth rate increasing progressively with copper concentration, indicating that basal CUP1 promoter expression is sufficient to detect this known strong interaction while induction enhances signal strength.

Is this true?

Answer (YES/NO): NO